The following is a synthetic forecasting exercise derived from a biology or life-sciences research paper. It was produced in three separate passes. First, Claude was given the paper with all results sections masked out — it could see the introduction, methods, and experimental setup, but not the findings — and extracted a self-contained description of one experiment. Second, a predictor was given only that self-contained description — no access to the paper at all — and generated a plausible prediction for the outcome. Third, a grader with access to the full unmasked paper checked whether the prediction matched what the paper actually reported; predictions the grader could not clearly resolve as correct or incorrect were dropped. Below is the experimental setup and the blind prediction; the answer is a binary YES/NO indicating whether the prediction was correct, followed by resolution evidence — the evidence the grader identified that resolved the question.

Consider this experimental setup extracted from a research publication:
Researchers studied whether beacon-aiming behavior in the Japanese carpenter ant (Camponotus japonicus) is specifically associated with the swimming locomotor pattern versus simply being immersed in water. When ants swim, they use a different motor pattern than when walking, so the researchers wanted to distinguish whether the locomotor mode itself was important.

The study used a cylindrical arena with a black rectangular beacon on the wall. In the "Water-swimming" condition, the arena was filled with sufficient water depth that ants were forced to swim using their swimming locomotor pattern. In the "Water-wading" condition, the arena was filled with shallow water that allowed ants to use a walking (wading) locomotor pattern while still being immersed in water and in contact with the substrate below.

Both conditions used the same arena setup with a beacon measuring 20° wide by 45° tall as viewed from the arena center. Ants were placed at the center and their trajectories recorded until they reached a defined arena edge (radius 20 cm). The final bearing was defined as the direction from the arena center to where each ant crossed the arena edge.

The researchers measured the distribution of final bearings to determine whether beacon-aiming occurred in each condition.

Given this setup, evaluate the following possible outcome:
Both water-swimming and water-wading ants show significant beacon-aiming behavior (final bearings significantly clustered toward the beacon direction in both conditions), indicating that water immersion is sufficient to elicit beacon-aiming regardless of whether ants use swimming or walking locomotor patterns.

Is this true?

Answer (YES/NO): YES